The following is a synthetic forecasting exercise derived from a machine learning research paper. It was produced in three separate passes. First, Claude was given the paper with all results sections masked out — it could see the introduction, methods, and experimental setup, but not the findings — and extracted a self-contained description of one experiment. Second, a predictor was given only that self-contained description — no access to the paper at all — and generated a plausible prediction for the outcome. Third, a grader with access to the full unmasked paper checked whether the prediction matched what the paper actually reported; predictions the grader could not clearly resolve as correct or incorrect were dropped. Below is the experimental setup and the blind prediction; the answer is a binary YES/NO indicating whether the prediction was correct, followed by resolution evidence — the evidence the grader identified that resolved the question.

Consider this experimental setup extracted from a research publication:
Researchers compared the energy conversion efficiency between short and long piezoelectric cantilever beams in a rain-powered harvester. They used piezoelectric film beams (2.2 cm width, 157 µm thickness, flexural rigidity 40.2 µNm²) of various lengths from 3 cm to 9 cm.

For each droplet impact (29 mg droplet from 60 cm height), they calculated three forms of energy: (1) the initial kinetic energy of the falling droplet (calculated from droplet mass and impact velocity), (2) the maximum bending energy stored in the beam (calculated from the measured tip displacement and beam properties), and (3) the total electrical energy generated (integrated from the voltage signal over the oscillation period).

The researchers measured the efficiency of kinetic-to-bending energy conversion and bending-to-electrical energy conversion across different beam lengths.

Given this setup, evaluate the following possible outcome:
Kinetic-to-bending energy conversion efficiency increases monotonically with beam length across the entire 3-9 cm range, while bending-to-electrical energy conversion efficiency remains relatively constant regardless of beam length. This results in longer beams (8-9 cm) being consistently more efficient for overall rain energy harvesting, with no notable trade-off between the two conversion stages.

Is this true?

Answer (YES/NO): NO